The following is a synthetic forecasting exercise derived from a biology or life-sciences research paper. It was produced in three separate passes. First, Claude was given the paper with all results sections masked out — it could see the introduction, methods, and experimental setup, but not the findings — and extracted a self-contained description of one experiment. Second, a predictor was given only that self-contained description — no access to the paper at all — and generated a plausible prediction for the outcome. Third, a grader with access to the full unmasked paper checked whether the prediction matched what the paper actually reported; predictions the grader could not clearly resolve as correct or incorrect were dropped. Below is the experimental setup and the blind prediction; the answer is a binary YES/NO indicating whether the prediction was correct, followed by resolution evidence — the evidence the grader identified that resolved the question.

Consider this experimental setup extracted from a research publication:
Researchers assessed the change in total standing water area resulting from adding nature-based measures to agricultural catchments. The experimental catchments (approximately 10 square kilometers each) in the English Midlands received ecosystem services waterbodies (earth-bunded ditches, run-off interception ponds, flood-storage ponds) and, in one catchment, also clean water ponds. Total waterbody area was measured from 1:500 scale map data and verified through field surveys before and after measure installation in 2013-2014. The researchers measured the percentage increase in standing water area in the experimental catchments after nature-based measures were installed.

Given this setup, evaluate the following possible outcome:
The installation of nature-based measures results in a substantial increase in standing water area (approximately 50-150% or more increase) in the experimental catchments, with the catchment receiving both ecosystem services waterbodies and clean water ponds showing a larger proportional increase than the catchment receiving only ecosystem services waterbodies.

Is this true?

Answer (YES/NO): NO